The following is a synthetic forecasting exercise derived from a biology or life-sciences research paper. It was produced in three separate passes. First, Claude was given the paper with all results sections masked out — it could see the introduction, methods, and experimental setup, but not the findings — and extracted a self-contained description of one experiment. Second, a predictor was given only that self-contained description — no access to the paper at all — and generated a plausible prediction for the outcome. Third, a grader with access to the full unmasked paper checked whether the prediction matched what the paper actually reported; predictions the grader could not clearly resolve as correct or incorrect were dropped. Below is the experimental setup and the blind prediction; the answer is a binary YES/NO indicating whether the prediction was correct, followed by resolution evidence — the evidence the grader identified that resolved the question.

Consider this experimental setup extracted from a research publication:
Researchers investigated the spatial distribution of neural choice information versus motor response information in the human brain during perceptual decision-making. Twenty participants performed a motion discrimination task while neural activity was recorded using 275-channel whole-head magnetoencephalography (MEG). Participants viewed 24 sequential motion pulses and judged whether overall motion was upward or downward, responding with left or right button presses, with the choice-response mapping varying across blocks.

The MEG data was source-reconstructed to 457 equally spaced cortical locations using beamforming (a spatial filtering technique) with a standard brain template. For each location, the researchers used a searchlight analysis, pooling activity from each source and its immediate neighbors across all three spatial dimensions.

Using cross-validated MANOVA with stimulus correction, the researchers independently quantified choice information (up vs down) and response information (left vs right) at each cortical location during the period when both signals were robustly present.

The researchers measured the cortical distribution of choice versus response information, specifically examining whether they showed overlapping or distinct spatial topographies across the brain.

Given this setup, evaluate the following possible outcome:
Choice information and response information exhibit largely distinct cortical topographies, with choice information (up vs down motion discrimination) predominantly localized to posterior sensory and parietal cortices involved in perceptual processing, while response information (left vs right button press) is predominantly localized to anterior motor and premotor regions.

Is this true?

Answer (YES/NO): NO